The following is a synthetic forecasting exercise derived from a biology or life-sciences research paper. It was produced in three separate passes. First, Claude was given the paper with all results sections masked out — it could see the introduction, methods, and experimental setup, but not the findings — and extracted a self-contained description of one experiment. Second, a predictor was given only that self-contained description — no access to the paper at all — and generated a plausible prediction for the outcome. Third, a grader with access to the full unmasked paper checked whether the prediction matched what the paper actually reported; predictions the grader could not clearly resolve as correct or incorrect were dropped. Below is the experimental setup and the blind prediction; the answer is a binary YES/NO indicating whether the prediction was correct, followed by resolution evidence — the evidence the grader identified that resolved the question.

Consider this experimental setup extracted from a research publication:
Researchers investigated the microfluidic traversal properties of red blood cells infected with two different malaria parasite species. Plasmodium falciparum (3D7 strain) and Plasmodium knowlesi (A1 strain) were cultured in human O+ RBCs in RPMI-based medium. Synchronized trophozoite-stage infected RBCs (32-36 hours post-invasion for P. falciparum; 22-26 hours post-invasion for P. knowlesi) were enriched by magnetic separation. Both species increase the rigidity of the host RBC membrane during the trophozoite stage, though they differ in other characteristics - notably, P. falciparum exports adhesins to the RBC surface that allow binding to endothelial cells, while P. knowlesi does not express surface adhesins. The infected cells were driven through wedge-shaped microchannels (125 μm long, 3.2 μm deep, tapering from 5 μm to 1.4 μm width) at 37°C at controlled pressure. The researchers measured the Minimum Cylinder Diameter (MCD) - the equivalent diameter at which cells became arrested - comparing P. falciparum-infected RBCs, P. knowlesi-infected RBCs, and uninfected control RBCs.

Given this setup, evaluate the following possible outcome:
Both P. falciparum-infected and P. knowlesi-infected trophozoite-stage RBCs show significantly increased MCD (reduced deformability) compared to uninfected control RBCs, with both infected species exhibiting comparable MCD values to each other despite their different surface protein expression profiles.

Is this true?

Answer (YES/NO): NO